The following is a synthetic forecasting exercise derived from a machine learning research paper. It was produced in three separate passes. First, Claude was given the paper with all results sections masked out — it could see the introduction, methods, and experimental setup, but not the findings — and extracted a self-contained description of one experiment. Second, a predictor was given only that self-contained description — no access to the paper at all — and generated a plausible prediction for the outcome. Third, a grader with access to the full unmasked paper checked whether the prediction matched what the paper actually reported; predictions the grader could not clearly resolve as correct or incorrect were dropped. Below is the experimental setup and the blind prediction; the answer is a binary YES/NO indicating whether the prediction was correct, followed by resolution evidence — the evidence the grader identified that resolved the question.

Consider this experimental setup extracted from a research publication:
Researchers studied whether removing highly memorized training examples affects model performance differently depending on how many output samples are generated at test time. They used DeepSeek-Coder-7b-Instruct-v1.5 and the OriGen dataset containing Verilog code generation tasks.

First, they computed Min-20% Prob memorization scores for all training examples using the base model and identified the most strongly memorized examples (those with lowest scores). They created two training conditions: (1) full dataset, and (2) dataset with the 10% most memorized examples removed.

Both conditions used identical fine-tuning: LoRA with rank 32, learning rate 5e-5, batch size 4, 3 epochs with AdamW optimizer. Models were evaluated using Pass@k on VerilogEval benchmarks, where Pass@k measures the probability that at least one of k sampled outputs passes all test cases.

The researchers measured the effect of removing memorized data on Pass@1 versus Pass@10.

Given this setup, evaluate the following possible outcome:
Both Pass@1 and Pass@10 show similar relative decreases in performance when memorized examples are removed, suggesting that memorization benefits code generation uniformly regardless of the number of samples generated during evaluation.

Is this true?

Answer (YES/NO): NO